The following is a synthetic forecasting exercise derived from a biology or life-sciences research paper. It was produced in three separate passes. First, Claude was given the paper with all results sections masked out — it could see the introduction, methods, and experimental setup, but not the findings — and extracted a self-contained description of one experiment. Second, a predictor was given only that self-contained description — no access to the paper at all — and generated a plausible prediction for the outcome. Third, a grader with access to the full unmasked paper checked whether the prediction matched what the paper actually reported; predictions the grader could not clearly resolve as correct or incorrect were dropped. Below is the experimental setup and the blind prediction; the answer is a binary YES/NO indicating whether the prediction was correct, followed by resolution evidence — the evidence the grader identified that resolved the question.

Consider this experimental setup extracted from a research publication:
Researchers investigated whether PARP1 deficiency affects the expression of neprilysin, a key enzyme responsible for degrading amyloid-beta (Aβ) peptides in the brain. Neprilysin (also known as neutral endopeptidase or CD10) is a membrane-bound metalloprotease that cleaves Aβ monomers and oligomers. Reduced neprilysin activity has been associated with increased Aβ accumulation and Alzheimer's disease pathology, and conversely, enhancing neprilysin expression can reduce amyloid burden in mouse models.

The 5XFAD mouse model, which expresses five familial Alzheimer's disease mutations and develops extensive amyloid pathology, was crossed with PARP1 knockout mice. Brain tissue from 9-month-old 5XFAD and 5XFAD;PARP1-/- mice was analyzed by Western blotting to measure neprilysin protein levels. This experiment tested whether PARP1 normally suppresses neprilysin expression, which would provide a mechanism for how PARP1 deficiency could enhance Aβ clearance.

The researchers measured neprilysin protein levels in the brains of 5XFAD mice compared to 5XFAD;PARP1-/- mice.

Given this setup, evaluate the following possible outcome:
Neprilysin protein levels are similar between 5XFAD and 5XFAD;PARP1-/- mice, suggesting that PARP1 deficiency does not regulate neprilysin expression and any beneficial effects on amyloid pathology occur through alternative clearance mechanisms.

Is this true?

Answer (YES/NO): NO